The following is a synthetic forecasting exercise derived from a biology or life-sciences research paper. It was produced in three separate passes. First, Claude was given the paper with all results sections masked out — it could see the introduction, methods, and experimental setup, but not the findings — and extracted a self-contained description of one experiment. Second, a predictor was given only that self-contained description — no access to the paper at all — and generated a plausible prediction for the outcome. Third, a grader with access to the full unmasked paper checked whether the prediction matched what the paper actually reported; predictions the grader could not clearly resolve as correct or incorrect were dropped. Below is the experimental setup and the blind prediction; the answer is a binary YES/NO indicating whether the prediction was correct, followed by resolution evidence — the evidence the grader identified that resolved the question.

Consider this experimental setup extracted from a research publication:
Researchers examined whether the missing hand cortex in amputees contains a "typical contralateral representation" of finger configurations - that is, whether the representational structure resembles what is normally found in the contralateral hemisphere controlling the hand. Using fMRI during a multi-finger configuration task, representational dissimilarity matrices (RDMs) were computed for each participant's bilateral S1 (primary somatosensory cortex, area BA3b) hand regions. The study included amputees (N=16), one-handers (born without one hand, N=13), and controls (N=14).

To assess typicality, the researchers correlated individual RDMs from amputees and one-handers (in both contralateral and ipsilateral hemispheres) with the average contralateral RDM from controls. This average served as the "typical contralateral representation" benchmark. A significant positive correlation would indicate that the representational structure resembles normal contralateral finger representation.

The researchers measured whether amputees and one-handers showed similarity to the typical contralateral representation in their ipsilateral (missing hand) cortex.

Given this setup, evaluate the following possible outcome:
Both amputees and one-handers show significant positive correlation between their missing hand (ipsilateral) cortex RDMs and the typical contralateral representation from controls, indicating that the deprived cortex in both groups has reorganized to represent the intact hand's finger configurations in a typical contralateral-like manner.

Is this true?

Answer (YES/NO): NO